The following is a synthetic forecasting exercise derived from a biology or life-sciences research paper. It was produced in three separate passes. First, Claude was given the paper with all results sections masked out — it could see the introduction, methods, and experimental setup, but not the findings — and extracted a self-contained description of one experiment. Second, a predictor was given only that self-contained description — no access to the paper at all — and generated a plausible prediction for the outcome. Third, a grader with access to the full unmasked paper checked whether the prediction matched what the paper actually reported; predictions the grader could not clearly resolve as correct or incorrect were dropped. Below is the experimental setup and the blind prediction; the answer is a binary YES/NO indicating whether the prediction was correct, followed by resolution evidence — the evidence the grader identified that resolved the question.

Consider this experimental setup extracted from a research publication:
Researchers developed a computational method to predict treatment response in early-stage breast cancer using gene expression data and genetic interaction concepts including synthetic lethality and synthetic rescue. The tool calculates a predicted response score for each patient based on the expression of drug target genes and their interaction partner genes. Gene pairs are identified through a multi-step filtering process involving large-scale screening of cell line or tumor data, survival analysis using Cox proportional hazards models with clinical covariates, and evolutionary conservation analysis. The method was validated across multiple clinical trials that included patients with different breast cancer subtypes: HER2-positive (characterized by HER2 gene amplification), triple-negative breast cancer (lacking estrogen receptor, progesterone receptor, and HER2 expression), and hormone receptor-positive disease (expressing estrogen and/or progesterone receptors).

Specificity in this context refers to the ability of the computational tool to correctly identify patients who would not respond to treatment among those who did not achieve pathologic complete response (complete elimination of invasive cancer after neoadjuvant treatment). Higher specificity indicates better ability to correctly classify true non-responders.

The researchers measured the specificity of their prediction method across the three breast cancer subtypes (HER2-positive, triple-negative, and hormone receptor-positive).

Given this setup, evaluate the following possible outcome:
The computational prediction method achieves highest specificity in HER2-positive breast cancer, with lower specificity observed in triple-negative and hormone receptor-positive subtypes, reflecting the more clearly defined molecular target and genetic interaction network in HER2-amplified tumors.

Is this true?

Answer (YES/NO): NO